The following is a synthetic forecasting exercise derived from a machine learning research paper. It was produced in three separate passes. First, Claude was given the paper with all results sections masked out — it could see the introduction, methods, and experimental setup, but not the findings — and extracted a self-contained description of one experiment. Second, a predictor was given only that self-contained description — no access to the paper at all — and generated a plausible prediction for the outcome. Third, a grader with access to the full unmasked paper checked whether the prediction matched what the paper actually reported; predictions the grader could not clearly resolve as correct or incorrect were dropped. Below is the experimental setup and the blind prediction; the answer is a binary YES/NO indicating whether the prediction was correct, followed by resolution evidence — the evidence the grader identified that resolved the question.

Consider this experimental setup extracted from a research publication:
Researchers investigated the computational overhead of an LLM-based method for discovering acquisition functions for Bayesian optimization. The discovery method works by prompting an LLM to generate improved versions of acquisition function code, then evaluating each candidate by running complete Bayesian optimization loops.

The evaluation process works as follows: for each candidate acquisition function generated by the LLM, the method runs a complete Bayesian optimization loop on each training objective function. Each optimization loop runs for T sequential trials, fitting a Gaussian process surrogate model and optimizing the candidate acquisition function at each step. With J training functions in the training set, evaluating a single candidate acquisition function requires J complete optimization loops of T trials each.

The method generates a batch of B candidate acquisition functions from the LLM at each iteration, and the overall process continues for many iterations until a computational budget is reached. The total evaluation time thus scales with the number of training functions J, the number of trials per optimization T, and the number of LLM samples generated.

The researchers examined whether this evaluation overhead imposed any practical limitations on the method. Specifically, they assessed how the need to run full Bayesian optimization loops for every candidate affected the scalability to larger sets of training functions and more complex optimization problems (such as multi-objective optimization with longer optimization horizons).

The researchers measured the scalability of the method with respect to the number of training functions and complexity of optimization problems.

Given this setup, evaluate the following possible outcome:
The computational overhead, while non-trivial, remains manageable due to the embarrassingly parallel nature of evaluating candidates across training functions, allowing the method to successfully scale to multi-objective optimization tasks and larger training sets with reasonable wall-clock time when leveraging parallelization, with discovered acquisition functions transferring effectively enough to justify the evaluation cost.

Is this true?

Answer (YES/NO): NO